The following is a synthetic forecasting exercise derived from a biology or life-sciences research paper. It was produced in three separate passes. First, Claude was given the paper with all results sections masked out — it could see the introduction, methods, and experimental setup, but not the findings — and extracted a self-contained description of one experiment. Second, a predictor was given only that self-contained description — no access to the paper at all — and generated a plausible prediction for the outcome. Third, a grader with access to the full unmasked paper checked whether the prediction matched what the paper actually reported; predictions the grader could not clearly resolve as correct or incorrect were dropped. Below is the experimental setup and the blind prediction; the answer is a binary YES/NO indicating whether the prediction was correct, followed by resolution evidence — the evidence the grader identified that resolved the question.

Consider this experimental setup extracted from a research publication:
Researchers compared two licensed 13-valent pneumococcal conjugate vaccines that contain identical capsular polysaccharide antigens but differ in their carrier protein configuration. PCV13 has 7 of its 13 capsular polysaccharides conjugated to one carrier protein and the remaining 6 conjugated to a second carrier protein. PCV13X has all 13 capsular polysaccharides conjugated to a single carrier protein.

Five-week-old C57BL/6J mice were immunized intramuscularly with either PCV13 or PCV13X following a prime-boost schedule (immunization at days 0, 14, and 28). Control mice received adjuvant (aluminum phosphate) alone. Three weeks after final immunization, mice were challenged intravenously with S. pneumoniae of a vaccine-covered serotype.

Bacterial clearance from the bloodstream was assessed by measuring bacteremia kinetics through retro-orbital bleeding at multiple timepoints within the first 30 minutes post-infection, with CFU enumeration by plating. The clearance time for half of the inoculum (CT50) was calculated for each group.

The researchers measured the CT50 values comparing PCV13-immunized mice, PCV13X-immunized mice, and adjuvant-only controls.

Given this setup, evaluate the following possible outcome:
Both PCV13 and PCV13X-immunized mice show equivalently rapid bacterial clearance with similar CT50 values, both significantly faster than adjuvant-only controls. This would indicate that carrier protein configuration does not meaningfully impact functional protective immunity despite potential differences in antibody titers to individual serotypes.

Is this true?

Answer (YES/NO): NO